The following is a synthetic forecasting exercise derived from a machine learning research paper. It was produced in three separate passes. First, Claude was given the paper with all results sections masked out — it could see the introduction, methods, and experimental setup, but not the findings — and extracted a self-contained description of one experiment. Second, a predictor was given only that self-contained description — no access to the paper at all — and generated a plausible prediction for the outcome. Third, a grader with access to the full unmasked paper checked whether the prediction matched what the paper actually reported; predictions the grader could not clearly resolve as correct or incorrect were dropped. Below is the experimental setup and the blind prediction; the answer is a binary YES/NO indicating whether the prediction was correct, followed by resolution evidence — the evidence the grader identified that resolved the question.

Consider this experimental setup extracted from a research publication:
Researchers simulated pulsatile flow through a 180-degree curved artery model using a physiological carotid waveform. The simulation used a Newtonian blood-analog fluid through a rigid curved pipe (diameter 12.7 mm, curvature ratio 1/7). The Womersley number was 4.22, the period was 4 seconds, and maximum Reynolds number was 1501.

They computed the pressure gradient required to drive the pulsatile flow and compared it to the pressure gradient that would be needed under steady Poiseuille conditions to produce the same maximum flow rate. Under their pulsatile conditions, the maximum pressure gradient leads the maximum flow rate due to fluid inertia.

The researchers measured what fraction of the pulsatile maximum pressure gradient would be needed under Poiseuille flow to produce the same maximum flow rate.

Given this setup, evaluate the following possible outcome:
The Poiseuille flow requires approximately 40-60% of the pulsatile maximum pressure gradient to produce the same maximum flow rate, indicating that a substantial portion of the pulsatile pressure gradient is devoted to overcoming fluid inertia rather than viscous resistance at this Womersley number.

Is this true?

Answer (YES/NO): NO